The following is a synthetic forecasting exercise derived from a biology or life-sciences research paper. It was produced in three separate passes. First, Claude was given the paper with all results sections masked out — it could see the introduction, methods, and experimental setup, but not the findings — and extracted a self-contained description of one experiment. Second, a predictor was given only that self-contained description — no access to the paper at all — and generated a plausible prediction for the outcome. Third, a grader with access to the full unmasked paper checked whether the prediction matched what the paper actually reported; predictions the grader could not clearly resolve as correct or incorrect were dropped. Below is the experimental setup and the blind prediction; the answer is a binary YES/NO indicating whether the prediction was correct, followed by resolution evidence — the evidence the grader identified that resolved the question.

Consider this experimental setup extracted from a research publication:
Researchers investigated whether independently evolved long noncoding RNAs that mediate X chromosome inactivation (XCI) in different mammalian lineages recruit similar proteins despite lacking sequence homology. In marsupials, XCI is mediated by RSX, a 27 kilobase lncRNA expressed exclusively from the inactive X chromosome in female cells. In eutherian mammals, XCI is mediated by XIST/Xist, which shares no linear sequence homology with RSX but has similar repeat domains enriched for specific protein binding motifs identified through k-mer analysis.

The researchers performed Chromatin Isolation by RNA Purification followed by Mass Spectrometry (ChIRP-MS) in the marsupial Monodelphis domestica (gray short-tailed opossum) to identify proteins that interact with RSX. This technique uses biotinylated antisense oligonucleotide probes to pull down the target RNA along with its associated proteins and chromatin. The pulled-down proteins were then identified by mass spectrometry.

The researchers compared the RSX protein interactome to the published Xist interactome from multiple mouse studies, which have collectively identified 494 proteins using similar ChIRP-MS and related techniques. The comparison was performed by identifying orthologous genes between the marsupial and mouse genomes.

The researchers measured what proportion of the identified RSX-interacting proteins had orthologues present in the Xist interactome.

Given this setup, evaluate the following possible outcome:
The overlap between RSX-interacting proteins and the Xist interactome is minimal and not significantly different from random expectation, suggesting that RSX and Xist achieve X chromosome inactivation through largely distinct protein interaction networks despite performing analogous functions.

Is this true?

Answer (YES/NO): NO